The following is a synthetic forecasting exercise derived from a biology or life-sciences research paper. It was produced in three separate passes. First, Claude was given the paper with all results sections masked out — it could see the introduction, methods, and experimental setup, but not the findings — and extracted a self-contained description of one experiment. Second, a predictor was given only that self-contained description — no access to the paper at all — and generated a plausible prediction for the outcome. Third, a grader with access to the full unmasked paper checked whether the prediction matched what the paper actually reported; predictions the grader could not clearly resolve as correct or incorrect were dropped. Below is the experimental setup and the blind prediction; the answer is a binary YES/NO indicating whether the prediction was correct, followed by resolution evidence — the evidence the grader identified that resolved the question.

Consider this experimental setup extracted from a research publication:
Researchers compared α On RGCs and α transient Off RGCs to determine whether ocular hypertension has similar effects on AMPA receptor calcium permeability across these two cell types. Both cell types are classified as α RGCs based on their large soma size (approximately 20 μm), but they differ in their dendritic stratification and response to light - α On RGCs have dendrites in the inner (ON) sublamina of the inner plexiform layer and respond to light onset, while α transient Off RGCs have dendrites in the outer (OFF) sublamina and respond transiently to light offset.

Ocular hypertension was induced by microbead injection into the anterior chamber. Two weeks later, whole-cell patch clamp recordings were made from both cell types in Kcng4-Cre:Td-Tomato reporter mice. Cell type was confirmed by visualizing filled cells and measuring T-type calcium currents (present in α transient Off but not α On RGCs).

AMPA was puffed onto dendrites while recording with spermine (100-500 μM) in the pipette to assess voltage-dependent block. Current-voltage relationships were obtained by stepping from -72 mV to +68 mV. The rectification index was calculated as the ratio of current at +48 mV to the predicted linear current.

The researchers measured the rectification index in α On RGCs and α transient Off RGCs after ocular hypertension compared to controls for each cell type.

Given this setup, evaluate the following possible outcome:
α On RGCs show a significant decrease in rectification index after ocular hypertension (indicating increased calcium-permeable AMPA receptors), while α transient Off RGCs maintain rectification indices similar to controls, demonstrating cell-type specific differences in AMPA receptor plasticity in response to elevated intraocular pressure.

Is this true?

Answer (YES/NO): NO